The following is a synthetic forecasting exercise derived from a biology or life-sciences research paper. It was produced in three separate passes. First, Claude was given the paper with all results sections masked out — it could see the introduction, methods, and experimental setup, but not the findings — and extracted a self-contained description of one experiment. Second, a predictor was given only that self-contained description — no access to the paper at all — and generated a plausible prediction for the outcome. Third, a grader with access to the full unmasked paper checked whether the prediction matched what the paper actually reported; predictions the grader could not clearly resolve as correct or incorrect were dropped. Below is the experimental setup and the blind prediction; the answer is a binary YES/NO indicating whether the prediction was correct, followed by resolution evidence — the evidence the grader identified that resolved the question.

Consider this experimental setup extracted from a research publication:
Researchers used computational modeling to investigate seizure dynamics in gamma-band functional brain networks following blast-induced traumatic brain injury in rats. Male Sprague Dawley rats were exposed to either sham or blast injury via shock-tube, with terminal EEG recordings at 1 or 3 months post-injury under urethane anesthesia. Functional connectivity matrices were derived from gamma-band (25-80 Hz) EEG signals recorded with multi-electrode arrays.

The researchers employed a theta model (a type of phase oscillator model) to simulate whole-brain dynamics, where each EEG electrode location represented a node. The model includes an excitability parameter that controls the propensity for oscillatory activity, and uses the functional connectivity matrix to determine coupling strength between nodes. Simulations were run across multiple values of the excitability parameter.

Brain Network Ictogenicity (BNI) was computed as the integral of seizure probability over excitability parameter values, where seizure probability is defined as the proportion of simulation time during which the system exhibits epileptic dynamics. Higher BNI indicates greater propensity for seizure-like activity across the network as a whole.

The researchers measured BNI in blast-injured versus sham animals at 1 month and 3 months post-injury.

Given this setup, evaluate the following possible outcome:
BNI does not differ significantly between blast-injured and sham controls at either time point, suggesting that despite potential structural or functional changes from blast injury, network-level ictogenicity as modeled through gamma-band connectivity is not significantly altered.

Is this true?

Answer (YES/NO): NO